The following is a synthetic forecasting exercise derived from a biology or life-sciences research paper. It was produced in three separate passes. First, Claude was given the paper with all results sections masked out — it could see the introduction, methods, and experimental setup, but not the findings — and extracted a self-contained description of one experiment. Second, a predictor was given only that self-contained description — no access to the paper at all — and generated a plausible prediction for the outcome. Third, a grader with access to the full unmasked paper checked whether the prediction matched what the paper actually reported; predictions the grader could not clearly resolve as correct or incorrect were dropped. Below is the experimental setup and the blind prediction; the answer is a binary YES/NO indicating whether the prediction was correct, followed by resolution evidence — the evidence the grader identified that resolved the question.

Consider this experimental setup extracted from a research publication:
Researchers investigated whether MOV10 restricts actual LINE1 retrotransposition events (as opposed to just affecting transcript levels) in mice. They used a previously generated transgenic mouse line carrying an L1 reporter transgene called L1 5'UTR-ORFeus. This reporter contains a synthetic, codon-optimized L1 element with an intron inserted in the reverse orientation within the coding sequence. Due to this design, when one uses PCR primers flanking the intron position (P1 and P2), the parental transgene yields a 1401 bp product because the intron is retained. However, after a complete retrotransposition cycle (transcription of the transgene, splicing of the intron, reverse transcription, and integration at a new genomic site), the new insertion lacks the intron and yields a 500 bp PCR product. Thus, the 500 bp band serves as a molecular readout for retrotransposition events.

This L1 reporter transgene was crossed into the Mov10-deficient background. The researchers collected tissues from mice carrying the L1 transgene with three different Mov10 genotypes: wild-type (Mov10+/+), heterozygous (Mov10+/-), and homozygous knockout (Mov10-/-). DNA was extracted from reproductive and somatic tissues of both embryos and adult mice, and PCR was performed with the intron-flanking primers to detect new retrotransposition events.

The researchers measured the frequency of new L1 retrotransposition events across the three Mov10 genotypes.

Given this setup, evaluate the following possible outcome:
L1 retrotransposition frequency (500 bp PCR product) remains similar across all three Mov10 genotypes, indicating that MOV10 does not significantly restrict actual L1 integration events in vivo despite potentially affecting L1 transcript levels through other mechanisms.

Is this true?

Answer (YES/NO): NO